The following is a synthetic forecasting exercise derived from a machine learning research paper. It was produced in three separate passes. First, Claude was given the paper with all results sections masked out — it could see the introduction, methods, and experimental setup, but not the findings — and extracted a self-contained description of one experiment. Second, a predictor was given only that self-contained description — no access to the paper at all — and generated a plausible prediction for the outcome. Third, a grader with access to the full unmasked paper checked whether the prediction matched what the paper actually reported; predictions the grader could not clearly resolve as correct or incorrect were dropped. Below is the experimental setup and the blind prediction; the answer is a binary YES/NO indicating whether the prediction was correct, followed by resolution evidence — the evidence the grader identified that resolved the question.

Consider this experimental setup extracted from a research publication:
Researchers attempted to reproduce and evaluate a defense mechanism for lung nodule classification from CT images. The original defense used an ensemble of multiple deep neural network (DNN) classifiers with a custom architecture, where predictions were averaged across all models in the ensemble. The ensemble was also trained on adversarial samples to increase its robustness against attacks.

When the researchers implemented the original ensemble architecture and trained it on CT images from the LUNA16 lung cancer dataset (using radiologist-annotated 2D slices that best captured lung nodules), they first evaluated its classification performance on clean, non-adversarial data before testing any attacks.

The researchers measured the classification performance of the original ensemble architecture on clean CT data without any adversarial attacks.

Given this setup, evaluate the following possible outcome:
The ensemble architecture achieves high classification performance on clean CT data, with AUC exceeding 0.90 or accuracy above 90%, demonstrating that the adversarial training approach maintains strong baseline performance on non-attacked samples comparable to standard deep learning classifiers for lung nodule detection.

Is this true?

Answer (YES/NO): NO